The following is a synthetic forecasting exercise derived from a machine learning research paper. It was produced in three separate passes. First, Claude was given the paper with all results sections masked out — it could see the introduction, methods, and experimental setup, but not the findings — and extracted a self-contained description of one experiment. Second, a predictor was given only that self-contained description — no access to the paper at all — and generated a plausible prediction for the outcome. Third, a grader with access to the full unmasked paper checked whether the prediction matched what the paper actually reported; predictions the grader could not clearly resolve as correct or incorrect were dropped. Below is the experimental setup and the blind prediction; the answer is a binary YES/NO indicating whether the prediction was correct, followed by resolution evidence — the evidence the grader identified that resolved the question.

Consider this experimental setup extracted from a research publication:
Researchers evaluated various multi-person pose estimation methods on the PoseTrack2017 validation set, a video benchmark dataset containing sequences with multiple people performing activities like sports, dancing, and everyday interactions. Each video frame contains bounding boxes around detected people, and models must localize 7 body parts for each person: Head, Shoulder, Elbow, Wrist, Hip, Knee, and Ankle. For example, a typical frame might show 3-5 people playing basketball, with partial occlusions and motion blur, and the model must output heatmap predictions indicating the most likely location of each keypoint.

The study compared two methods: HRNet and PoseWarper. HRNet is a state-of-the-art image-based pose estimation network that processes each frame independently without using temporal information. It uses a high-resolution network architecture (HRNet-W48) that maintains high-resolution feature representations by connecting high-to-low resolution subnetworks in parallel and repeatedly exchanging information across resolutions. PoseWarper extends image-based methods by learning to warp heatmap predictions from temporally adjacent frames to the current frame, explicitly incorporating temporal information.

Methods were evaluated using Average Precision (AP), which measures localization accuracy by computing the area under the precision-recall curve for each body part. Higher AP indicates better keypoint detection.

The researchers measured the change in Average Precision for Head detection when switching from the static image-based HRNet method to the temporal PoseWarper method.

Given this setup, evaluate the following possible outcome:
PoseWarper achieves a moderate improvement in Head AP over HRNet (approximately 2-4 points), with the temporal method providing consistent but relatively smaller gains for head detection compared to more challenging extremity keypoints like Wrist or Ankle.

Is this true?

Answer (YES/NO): NO